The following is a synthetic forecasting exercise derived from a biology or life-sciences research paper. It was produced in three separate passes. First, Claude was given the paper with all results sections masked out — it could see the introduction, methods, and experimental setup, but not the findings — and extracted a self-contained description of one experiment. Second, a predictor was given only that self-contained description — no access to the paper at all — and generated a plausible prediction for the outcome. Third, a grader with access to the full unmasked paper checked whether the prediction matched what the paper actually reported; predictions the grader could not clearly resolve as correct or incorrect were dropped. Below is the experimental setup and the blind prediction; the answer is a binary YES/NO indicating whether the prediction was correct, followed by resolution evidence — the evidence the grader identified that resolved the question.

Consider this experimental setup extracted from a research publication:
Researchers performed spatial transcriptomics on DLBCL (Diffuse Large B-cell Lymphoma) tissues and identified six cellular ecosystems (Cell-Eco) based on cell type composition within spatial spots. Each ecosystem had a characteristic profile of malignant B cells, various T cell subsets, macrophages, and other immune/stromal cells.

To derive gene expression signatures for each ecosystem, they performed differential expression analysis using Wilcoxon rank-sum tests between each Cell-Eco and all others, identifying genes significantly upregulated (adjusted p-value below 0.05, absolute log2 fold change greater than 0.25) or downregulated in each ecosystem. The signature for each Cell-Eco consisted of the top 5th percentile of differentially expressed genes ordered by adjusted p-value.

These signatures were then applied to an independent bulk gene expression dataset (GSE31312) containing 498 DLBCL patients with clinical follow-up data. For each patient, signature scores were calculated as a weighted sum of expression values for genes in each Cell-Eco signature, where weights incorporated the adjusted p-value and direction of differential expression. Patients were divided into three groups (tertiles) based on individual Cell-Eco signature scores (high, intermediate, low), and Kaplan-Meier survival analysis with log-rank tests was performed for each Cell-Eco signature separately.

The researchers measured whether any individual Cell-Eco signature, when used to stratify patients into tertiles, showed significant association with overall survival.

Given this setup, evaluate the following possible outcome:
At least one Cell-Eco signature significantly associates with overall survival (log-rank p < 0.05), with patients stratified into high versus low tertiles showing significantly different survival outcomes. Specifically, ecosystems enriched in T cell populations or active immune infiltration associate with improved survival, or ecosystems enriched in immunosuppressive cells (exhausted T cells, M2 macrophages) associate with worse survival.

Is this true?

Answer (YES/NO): YES